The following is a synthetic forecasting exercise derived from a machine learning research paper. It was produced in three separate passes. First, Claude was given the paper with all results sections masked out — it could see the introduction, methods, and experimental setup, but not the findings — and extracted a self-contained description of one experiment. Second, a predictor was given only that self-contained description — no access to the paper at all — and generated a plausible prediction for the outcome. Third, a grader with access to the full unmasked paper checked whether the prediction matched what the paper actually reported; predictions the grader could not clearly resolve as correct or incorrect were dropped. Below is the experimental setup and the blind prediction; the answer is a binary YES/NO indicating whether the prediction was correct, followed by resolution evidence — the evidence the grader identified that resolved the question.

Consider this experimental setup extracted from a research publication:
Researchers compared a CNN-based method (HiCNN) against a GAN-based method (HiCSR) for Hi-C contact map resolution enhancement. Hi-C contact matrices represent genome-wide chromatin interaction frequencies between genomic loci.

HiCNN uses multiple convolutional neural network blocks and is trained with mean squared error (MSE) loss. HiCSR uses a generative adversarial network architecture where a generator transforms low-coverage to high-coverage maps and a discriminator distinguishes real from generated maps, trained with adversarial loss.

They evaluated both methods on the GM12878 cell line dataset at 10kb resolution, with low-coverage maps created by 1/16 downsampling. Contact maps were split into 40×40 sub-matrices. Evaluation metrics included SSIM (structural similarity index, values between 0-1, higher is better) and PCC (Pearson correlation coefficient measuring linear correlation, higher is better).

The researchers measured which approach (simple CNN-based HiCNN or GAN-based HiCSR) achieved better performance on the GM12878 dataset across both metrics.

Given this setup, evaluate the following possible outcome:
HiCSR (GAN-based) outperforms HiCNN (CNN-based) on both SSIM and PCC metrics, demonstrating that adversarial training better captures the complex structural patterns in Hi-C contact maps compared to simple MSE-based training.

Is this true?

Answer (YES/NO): NO